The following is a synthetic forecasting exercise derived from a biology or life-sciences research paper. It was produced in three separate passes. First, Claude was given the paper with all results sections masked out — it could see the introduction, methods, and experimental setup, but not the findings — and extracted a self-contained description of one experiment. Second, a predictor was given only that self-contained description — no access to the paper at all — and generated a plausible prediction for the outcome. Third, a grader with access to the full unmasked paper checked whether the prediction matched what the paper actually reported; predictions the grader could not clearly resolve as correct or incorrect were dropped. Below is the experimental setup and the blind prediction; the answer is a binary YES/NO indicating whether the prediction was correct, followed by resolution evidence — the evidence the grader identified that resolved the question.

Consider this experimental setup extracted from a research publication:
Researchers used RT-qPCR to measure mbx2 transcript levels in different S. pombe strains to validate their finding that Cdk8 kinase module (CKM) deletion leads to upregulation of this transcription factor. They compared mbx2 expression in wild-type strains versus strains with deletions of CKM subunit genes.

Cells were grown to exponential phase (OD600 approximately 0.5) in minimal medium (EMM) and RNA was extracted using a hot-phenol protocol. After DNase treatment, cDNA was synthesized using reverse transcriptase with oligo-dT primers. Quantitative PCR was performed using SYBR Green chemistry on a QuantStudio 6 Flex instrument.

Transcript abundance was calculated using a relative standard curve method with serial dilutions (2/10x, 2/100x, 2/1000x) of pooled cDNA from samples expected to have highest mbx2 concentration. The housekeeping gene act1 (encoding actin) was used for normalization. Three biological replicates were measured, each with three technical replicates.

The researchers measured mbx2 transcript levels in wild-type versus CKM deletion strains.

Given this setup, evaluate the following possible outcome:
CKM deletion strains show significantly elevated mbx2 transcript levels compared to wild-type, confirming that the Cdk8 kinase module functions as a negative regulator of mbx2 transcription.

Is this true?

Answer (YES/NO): YES